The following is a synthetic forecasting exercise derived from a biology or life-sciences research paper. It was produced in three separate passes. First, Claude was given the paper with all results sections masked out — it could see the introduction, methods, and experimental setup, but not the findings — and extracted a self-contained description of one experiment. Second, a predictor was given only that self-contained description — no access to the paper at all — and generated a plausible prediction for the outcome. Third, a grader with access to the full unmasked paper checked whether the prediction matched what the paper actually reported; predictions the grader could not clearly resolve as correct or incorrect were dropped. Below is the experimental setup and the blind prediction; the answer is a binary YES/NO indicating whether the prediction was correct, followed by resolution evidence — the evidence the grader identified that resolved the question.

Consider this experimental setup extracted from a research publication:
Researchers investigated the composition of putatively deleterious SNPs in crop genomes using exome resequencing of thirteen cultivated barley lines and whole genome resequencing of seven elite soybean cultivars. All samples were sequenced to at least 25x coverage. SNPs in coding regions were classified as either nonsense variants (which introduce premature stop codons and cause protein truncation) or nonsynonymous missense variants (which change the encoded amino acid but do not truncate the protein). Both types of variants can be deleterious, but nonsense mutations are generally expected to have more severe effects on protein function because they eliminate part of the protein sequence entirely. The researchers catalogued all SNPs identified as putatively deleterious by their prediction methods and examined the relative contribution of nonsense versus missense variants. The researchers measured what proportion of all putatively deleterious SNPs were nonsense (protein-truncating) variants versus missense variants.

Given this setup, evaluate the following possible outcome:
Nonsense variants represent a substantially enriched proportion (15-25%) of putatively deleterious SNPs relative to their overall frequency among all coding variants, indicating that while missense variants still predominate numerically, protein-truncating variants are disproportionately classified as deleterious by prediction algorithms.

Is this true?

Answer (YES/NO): NO